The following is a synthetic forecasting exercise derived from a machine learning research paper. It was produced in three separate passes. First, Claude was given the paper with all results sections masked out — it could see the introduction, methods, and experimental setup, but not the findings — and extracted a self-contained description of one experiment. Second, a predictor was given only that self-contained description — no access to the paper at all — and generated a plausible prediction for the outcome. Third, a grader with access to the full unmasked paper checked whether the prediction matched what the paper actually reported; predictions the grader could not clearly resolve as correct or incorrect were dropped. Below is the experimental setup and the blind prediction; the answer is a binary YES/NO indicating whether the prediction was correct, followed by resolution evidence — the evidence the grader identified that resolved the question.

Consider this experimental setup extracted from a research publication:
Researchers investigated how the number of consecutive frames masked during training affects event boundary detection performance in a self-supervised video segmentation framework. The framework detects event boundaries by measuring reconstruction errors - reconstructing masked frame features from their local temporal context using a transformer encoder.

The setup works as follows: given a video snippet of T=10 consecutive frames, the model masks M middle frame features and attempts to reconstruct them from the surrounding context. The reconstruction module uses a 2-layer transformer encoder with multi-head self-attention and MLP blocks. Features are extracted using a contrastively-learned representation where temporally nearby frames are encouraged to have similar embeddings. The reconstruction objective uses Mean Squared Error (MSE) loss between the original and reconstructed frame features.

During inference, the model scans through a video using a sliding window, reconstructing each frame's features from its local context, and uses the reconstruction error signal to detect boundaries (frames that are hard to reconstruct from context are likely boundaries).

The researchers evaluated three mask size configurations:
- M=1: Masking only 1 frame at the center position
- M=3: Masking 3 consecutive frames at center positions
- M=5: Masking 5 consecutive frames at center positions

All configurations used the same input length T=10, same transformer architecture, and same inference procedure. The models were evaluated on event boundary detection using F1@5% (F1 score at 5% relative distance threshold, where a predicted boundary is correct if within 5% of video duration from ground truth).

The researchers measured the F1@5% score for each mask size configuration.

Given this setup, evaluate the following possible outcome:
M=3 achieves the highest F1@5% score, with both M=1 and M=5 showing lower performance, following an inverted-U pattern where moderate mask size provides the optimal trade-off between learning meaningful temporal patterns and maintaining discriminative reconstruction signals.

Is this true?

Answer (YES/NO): NO